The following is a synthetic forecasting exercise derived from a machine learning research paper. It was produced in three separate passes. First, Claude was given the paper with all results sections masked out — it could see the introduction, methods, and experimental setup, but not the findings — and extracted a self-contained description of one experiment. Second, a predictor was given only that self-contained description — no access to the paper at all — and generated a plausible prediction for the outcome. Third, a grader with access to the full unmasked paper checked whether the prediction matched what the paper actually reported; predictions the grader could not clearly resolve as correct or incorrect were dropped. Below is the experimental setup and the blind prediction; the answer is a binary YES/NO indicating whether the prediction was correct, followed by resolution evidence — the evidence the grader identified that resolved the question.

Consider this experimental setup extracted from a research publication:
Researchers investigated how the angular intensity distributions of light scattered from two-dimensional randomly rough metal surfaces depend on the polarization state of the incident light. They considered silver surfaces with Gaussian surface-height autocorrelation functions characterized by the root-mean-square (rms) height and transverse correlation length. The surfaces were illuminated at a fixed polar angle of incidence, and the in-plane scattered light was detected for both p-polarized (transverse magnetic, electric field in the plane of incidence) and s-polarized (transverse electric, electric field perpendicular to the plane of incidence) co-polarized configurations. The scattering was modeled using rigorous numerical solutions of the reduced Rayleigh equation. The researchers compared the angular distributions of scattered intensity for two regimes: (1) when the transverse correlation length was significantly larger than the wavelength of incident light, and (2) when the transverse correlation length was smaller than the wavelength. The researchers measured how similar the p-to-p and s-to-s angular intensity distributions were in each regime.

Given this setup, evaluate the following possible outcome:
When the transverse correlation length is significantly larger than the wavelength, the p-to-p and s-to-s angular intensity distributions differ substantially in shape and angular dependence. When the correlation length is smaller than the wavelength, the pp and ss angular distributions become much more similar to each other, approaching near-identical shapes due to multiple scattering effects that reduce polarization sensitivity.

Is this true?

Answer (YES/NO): NO